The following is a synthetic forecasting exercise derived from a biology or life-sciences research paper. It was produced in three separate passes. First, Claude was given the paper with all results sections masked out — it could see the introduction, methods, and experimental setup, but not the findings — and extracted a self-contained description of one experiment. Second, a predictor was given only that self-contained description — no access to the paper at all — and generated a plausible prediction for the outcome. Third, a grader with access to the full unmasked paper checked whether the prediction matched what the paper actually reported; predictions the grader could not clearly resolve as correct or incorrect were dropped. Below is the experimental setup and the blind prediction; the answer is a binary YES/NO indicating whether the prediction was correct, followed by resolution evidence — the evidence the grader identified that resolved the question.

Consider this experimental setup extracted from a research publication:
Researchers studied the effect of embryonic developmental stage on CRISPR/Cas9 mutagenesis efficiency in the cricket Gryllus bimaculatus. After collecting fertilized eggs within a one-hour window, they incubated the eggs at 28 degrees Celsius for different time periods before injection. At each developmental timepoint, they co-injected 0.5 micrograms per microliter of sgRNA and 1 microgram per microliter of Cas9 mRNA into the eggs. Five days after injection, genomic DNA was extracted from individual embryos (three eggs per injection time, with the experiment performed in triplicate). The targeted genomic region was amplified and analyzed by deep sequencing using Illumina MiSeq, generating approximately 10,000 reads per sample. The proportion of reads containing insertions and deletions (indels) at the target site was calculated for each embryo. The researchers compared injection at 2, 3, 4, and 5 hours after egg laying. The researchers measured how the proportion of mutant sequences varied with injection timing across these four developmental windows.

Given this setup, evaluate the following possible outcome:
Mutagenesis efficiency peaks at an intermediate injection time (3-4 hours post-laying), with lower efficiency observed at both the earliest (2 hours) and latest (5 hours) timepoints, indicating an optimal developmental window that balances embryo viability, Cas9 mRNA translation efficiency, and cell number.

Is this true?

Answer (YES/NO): NO